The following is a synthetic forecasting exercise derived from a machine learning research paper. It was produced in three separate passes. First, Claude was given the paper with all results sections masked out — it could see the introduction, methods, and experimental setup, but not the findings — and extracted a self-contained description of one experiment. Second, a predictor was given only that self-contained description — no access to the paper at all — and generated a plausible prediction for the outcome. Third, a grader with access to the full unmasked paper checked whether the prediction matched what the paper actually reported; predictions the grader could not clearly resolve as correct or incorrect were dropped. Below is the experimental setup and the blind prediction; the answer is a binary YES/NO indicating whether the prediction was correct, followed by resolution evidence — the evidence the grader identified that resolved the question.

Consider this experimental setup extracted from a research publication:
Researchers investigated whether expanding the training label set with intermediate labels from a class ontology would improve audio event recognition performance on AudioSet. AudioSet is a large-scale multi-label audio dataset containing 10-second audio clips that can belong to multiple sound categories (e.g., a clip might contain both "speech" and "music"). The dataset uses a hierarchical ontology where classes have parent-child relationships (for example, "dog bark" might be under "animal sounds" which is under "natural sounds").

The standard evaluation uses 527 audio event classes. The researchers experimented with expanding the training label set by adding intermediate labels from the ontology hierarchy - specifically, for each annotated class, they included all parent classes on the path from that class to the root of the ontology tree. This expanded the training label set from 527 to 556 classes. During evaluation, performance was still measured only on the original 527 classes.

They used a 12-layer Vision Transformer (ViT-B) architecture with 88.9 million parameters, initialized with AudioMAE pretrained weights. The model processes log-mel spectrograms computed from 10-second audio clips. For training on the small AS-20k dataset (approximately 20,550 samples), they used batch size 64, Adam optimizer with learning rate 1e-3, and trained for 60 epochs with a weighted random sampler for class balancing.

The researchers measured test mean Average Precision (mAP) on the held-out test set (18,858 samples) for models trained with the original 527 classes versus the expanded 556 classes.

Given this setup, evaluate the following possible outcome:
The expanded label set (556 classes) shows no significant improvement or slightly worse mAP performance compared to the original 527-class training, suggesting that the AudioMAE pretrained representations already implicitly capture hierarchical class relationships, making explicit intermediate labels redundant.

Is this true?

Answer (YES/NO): NO